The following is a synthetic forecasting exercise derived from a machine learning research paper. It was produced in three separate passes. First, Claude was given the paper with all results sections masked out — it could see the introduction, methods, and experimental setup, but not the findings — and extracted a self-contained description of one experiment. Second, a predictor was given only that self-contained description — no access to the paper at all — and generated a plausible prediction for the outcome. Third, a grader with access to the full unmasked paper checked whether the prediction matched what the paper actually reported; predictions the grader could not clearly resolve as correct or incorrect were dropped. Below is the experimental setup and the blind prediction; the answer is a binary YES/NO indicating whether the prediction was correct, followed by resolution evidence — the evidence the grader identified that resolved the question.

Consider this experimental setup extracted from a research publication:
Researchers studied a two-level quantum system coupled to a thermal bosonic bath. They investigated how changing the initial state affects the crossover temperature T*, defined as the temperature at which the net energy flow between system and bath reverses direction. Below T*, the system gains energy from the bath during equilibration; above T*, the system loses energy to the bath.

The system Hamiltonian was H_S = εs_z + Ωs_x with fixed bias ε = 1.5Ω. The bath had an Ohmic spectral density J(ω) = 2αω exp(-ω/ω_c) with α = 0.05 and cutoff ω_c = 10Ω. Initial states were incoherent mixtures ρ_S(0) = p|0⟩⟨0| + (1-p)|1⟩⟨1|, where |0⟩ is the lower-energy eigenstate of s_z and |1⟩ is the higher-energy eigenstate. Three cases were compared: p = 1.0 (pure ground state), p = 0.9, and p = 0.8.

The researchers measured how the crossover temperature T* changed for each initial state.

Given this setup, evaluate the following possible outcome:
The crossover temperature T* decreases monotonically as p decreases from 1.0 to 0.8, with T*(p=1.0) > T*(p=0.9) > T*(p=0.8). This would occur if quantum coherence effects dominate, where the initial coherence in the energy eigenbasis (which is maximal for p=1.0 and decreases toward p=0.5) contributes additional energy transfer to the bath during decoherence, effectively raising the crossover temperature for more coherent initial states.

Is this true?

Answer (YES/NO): NO